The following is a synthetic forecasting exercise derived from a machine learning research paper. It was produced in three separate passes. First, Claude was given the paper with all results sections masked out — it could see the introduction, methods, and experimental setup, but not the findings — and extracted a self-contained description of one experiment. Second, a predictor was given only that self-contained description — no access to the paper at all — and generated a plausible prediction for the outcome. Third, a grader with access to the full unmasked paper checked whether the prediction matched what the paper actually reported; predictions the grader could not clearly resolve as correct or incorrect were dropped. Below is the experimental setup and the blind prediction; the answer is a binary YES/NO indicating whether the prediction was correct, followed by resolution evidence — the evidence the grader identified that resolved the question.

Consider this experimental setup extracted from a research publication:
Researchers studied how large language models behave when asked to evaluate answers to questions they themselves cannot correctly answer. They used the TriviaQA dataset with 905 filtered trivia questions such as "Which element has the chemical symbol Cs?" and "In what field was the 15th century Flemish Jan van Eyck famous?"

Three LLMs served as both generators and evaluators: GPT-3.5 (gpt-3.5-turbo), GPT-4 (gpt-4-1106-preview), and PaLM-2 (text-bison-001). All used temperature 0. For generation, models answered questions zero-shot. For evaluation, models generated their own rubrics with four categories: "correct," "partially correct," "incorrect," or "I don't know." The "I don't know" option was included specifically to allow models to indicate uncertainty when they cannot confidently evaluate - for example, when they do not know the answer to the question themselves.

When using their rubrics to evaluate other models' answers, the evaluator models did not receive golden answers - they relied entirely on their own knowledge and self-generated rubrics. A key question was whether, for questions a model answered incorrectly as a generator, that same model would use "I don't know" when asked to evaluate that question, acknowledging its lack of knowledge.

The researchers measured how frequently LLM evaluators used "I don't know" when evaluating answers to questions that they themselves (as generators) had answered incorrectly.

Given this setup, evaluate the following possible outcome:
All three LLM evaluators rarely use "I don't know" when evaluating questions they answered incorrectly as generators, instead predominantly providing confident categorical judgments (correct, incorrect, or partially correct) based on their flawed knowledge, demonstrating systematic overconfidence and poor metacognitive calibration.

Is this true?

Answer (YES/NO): YES